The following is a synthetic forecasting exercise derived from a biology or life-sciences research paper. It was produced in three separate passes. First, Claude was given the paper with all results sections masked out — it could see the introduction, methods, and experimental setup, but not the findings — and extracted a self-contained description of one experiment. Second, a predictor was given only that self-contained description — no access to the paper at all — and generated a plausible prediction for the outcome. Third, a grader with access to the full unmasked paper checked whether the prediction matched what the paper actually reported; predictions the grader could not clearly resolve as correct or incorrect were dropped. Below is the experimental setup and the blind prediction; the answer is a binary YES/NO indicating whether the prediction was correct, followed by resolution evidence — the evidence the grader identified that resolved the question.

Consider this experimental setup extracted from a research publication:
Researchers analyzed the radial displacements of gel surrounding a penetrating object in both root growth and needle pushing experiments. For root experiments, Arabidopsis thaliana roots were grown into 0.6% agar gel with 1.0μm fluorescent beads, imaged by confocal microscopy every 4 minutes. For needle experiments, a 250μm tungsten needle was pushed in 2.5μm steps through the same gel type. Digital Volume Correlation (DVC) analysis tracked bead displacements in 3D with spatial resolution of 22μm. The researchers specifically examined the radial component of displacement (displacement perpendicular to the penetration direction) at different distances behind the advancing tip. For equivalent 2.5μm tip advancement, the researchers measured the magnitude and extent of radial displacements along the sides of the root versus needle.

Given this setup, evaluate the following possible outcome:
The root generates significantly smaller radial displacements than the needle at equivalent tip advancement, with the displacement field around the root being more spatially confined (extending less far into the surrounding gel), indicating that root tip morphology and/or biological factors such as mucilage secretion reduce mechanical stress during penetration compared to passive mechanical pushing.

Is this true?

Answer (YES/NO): NO